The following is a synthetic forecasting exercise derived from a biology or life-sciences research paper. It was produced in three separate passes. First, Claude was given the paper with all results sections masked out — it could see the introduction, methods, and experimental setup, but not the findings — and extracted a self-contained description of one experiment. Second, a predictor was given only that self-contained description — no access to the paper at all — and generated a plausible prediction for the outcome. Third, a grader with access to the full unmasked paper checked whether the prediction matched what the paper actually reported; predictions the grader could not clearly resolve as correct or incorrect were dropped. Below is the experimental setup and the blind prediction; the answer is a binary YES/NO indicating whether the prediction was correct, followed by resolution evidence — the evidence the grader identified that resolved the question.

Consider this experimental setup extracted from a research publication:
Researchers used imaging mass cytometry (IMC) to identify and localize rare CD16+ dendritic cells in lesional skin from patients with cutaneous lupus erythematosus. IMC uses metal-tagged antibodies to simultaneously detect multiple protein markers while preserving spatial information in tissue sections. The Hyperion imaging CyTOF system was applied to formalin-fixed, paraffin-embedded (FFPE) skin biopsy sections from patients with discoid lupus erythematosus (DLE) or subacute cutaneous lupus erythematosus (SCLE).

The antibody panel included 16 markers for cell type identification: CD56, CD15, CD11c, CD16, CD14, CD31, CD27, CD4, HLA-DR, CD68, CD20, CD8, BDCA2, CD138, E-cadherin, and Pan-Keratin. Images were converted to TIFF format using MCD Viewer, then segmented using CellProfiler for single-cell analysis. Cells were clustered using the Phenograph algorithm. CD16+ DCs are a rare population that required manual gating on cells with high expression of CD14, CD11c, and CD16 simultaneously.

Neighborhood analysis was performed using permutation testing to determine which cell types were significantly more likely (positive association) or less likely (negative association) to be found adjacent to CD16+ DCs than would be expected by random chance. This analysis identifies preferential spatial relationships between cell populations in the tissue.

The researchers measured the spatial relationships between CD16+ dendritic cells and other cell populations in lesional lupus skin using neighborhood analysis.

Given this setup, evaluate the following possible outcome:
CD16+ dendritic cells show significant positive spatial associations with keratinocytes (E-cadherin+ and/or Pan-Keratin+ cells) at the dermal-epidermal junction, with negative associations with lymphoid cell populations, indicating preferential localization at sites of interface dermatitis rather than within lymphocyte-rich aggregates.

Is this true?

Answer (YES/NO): NO